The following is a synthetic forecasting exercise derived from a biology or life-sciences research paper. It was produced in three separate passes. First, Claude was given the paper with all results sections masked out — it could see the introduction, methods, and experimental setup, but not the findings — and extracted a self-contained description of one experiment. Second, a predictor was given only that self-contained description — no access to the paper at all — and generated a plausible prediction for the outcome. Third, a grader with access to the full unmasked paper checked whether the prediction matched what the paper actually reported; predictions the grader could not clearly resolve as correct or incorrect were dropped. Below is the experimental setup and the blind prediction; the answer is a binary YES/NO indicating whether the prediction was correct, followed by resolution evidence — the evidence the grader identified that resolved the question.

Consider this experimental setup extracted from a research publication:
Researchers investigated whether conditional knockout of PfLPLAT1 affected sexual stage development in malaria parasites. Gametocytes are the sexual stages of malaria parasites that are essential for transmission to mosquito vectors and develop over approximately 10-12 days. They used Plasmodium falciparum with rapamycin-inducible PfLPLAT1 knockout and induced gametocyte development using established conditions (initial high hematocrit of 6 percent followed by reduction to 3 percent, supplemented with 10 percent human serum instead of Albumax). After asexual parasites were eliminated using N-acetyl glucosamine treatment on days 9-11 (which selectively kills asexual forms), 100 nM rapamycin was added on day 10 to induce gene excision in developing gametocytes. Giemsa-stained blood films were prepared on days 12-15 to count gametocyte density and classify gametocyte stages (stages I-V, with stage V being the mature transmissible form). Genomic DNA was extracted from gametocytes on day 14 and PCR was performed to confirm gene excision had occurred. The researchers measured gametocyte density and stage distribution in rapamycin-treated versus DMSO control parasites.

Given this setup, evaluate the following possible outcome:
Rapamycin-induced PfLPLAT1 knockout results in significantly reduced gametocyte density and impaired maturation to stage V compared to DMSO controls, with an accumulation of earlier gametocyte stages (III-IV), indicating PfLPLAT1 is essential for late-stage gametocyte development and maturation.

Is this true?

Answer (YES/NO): NO